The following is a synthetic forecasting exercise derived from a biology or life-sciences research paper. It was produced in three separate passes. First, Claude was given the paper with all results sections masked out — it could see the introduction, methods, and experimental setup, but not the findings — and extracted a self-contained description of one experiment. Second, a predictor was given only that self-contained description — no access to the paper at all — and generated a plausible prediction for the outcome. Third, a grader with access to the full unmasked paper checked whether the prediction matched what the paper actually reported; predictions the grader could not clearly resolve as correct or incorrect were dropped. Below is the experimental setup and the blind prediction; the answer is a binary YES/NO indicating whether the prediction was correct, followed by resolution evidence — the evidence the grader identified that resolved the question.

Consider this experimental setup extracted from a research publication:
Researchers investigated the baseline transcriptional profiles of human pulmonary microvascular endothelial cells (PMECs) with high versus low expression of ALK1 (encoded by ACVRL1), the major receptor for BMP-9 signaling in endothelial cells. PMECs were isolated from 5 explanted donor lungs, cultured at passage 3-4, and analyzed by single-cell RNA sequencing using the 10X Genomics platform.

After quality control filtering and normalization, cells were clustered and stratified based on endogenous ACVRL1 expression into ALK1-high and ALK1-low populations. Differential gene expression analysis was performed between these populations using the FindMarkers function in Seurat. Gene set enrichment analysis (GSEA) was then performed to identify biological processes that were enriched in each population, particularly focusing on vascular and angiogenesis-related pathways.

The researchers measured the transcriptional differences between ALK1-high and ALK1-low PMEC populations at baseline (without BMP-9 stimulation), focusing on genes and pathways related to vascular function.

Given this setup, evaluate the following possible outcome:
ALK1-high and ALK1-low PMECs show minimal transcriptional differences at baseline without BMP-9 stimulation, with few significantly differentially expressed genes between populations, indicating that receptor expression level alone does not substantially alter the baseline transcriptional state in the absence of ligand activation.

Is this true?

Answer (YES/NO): NO